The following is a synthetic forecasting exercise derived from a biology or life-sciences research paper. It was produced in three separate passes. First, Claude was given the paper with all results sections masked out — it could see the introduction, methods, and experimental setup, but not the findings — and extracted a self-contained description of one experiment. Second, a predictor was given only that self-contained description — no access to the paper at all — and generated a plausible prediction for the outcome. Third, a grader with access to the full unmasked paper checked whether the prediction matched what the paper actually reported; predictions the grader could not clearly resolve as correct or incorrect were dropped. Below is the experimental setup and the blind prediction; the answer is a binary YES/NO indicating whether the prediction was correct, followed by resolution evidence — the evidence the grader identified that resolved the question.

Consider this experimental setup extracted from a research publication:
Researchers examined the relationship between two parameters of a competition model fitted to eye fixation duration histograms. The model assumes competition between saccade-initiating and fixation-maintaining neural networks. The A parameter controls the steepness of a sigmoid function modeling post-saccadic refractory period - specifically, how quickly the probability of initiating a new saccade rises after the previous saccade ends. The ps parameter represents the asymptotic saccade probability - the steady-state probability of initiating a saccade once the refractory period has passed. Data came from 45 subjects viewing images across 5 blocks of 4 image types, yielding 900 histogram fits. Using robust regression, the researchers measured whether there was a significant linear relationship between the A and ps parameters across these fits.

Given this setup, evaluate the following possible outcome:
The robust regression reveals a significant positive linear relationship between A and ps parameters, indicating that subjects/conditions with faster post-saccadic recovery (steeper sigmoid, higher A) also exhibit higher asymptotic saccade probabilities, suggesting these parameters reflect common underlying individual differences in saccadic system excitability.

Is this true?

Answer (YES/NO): NO